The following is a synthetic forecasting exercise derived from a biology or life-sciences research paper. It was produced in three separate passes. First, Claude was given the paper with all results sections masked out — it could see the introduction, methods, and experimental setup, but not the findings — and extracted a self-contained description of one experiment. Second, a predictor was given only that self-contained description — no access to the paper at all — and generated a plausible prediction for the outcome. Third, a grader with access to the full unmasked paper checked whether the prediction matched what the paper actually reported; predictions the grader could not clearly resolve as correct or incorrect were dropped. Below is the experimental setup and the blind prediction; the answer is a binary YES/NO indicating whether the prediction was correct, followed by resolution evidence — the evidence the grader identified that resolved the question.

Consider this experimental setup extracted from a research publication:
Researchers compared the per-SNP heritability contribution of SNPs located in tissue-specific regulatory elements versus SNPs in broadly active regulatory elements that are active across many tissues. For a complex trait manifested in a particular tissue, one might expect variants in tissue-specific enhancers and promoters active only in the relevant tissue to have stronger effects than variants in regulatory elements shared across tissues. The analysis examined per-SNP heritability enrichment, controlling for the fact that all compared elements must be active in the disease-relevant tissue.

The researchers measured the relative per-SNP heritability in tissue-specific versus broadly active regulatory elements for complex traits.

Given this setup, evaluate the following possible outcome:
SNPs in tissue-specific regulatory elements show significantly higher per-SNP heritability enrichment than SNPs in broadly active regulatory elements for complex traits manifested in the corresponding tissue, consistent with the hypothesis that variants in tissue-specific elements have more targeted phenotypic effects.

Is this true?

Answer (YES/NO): NO